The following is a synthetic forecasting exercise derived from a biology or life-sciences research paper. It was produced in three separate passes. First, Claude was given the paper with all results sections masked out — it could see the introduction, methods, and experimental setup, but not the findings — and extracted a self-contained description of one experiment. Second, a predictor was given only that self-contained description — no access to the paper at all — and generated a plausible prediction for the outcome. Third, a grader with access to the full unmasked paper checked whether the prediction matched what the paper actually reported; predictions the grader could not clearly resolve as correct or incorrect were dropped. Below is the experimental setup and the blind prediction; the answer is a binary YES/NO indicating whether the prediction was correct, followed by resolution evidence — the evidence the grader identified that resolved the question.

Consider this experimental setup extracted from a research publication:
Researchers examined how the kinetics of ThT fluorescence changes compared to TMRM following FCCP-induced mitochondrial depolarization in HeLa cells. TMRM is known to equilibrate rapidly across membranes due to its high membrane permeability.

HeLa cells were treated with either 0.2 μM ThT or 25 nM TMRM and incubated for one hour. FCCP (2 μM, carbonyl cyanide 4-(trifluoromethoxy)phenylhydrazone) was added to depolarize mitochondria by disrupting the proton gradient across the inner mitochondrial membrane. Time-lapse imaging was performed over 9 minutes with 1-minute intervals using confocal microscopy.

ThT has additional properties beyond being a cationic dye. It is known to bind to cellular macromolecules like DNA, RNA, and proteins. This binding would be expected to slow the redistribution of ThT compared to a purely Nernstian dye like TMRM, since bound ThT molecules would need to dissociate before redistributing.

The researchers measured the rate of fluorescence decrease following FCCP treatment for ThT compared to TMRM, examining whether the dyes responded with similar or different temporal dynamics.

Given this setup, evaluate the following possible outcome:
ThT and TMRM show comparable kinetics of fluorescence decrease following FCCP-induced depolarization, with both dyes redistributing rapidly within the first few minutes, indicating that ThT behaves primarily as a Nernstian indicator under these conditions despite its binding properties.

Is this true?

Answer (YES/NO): NO